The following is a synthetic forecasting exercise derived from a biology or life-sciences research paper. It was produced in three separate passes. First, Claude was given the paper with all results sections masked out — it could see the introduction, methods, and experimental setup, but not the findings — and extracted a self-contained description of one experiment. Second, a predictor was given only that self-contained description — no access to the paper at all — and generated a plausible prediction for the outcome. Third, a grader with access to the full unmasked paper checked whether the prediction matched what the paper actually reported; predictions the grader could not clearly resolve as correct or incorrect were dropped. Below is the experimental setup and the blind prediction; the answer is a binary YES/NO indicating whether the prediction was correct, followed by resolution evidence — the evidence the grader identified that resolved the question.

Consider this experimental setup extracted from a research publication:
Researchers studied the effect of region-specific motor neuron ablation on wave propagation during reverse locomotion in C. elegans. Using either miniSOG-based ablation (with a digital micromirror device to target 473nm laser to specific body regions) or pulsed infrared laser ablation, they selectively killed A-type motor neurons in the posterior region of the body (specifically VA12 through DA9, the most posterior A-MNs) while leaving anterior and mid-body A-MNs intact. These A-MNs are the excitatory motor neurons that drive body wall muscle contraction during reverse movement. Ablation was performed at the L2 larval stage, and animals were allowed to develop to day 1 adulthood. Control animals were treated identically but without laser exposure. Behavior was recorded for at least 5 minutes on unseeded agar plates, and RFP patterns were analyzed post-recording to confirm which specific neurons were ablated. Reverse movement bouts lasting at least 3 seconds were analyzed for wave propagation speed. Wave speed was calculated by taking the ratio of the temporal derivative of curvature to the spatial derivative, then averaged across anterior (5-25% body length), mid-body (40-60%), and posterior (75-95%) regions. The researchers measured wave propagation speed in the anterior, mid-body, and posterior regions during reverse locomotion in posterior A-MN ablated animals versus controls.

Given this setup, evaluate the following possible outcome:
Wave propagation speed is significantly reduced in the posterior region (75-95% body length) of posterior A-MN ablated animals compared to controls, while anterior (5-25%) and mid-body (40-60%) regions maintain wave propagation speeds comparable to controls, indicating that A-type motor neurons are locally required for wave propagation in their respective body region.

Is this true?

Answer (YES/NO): YES